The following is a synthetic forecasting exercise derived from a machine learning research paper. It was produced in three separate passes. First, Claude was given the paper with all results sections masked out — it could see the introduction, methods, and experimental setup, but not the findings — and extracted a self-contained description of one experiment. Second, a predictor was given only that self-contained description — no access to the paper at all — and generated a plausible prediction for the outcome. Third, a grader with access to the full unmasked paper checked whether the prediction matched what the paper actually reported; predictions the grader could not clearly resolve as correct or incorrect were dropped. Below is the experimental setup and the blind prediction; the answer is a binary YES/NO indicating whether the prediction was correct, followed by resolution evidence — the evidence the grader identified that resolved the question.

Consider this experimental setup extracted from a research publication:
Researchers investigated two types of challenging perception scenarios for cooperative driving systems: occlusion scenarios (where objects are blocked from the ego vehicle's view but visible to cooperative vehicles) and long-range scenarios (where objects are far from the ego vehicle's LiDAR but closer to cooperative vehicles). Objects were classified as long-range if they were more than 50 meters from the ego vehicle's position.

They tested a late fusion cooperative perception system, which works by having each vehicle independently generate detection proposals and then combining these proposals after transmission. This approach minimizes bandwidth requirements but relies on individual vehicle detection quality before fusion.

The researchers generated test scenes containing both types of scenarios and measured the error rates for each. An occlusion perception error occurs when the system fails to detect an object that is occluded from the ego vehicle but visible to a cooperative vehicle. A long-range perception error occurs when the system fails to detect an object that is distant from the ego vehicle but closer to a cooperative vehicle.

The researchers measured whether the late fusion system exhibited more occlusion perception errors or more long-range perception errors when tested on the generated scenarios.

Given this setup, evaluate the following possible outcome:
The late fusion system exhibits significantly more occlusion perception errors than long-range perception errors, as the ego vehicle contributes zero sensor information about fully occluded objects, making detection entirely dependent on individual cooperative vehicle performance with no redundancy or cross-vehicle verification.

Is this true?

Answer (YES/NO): YES